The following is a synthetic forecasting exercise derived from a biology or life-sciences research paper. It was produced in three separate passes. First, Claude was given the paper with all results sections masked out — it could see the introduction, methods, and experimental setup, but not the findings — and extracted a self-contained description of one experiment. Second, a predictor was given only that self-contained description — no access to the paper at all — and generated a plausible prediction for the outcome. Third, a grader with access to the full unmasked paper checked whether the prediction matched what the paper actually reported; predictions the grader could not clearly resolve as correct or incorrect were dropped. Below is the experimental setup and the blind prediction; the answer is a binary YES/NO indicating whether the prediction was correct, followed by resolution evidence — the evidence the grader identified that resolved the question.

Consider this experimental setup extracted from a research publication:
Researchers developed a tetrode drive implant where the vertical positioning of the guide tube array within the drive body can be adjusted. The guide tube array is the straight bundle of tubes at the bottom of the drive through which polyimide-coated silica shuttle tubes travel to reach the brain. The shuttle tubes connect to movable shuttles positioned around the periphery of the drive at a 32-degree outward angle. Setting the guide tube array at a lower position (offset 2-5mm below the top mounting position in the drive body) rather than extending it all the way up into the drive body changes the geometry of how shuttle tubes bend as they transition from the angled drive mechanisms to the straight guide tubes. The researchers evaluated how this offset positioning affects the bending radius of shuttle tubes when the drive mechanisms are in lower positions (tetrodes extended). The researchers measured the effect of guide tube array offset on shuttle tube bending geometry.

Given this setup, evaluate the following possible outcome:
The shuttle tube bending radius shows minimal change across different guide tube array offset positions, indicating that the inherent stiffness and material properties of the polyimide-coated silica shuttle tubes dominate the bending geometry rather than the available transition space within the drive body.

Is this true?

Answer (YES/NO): NO